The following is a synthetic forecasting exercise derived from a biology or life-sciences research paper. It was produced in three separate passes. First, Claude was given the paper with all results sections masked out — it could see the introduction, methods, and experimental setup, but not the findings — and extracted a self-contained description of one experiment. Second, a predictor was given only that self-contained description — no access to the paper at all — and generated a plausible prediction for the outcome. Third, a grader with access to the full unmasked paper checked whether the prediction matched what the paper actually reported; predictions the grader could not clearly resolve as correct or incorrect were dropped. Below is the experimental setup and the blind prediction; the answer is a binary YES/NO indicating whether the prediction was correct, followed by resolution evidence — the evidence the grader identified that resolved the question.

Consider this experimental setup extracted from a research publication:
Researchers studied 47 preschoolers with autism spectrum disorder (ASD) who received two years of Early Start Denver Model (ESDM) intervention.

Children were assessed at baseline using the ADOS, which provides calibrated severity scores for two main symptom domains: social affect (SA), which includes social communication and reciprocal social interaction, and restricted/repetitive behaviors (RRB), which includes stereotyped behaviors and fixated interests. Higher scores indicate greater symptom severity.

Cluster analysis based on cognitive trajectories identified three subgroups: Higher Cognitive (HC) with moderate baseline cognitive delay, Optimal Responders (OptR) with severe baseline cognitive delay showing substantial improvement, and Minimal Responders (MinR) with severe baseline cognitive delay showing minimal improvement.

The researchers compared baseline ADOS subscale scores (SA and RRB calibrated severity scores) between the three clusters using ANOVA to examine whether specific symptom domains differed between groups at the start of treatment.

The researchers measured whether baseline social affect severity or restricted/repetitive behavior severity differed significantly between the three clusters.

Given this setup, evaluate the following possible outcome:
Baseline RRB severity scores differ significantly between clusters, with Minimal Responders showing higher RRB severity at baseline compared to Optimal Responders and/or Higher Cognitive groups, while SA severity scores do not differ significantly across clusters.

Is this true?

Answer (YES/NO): YES